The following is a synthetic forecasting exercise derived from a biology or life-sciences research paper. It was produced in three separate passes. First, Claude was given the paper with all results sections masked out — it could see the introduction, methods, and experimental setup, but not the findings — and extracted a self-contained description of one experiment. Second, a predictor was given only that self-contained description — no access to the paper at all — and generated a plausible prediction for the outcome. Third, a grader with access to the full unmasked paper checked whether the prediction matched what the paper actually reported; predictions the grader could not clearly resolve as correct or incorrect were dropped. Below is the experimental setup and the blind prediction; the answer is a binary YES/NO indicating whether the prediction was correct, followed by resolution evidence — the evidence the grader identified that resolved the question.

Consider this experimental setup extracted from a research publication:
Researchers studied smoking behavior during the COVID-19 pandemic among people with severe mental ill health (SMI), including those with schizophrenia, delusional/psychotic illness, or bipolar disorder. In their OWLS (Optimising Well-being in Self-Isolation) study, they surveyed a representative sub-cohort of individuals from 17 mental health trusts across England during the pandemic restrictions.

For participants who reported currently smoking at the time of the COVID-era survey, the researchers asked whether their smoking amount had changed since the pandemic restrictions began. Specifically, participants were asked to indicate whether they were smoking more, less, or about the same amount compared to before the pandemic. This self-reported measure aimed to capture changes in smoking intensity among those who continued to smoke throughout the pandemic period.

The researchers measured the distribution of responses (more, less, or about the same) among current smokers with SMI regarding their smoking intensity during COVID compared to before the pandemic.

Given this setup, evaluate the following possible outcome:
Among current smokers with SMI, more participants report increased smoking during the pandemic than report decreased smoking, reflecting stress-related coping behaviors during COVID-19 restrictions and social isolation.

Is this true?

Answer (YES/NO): YES